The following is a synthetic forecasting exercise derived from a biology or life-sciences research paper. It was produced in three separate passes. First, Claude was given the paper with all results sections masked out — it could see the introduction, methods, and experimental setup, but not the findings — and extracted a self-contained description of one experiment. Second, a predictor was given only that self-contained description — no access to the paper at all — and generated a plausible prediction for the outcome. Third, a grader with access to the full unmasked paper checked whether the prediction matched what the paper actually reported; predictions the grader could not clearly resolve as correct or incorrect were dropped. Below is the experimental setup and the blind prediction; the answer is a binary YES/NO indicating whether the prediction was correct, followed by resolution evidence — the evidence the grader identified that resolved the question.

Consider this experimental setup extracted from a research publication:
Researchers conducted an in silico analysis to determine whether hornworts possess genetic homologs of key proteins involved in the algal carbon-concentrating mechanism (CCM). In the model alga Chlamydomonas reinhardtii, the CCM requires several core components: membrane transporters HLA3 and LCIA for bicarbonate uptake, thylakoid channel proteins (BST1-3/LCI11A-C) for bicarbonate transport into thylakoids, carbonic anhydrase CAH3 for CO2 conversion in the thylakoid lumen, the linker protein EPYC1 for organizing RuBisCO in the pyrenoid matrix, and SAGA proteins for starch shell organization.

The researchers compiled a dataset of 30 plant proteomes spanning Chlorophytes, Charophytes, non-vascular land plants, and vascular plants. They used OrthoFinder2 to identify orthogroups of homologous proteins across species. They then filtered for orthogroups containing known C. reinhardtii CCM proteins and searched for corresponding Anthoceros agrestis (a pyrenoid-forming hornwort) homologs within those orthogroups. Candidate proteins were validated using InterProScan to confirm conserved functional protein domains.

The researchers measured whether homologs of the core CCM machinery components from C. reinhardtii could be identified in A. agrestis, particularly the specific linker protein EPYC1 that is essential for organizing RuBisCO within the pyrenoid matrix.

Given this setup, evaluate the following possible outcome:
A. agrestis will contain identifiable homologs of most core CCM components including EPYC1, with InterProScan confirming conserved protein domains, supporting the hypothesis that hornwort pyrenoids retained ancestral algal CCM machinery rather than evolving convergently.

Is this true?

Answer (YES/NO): NO